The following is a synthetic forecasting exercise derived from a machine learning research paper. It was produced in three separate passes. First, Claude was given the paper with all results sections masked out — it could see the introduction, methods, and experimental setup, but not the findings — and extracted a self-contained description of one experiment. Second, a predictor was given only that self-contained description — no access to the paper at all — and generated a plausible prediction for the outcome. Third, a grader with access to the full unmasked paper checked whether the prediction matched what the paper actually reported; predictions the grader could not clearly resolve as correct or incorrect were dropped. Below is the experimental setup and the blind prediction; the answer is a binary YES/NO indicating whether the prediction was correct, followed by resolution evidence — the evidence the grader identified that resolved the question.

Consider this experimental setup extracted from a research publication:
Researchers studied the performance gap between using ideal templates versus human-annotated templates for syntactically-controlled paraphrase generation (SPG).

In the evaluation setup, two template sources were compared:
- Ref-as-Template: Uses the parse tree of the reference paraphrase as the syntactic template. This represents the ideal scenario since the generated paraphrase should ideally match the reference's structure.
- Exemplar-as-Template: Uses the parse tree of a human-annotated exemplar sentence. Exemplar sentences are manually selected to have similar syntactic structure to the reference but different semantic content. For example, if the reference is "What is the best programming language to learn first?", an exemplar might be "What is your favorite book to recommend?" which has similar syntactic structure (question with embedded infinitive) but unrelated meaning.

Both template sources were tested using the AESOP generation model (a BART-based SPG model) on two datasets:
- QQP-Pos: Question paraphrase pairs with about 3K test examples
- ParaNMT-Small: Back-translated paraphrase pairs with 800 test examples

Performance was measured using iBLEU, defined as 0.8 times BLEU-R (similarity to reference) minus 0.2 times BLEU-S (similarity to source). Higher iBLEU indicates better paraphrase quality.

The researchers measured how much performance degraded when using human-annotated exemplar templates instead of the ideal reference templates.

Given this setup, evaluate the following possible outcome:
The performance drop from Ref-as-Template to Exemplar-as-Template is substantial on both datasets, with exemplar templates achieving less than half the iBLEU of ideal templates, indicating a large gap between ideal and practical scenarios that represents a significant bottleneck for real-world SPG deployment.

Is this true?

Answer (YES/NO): NO